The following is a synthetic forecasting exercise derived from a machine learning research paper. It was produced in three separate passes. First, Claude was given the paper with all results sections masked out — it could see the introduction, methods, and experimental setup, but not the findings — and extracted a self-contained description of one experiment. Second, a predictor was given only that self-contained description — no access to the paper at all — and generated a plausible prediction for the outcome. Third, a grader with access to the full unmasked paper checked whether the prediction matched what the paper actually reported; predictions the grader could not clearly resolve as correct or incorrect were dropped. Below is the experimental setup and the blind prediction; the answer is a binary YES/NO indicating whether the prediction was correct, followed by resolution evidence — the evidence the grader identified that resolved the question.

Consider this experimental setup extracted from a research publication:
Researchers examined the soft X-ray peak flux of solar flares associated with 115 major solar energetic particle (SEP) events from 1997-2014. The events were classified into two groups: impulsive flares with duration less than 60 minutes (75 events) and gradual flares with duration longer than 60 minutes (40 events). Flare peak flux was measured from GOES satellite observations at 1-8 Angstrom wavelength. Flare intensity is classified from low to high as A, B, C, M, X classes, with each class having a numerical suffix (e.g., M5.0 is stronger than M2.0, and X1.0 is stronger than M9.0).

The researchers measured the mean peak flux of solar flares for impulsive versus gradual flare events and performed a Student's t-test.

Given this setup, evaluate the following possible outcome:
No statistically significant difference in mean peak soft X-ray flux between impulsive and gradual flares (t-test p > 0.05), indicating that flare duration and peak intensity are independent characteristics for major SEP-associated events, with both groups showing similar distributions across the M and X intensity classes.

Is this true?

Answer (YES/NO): NO